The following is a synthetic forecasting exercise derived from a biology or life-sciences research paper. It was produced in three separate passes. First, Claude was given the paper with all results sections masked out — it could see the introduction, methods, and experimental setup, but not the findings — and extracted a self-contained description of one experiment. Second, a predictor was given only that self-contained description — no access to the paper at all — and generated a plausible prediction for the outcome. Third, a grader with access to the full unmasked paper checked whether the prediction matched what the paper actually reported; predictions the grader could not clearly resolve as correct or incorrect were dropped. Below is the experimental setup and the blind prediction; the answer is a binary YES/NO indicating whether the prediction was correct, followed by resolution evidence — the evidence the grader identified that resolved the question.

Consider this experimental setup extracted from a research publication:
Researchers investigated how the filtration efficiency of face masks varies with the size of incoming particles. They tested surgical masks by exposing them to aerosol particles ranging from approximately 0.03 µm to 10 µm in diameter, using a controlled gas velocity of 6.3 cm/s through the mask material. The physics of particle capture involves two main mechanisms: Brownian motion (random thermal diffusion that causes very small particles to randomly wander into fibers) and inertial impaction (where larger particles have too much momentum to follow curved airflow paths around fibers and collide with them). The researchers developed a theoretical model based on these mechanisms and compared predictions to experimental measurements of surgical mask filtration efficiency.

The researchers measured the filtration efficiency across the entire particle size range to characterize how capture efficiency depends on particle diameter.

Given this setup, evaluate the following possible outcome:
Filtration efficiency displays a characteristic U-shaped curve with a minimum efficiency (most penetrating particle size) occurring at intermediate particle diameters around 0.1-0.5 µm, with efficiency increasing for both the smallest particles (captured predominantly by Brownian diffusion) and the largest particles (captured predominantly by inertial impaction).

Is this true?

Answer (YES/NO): YES